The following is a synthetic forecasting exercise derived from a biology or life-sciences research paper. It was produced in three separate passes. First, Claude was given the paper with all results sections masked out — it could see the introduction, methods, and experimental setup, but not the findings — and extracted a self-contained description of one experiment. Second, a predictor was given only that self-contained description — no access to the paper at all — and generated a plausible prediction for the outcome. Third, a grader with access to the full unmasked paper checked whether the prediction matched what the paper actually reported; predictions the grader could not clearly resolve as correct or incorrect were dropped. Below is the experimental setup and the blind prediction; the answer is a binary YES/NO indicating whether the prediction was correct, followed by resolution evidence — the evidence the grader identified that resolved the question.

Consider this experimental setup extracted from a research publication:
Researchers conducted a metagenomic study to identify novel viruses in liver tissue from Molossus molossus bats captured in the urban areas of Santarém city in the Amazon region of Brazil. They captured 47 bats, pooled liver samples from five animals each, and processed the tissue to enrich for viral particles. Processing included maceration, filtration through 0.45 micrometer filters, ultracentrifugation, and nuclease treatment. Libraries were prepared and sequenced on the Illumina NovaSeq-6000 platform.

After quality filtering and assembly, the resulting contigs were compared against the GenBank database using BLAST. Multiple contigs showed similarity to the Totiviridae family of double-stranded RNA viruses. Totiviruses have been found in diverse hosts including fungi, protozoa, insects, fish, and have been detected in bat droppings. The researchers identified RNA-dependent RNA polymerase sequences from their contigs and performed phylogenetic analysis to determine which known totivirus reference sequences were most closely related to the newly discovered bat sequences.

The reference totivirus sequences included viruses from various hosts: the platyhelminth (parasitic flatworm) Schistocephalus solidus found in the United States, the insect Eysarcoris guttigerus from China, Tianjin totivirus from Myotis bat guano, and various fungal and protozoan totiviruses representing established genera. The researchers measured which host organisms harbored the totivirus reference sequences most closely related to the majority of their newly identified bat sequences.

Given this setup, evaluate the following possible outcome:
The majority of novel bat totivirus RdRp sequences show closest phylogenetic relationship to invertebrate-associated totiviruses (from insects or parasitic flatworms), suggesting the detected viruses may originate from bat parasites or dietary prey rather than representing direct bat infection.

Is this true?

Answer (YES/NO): YES